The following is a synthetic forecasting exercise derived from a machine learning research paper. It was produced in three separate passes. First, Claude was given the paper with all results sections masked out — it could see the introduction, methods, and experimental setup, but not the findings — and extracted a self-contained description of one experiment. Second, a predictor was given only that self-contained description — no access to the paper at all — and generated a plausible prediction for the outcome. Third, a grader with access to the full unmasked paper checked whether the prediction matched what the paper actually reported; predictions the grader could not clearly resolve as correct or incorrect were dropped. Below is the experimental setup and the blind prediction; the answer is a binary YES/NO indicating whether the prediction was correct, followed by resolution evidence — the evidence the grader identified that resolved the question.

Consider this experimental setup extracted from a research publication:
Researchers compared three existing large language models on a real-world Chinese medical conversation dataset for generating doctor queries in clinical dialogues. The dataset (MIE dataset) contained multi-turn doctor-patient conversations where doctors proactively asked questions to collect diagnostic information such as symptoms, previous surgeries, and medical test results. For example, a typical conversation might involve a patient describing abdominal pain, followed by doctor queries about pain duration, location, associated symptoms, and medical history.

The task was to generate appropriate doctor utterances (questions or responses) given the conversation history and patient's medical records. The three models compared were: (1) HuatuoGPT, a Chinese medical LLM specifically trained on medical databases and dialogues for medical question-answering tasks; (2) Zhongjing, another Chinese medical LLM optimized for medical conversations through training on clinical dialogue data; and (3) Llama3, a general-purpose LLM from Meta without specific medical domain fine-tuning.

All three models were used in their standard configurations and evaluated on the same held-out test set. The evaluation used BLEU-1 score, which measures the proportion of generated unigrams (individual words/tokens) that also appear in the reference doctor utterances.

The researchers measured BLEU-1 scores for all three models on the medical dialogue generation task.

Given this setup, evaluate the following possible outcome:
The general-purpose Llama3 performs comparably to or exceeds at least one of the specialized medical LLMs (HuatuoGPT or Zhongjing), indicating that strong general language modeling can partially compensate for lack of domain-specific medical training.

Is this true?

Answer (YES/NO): YES